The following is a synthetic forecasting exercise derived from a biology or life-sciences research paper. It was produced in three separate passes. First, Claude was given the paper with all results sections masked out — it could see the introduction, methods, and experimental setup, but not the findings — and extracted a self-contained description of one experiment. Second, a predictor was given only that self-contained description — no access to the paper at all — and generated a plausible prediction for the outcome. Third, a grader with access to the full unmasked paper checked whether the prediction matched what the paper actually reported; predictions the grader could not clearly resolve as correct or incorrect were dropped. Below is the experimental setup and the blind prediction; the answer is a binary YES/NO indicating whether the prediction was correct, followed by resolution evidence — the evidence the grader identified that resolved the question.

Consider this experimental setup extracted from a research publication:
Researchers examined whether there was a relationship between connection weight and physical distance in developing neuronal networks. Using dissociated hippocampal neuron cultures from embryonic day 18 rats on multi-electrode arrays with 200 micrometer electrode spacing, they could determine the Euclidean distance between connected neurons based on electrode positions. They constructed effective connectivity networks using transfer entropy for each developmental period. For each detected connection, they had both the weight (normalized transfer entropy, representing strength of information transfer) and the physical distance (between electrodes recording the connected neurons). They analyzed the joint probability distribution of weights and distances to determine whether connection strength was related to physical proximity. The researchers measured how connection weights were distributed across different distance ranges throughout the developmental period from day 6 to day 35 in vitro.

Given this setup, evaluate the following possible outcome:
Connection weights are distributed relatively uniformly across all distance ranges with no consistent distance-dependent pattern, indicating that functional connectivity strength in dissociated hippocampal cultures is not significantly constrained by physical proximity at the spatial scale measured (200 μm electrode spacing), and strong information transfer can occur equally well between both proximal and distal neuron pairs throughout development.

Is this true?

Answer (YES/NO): NO